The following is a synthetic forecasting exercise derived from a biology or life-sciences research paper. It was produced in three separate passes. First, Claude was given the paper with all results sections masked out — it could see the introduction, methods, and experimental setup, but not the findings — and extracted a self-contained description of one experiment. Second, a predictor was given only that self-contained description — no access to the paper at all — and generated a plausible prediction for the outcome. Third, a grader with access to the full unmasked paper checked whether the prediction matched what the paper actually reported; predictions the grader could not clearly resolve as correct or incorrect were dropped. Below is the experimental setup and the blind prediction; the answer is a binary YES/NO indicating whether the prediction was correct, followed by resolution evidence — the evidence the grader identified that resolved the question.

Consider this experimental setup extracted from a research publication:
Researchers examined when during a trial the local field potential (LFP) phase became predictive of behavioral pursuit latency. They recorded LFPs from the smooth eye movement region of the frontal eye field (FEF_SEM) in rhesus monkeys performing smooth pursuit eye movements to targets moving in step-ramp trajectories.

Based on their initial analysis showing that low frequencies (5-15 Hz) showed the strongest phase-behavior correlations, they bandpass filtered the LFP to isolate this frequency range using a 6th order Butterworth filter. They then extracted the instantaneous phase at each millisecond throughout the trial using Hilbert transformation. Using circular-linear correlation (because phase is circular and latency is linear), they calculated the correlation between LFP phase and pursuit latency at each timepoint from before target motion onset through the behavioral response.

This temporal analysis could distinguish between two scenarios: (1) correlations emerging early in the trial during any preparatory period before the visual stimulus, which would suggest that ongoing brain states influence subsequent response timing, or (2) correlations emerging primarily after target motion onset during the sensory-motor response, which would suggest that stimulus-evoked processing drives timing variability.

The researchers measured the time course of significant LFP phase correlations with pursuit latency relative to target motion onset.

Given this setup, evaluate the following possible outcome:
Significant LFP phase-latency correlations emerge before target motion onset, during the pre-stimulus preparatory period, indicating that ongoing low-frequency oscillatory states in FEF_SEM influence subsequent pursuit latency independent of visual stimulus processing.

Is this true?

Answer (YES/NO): NO